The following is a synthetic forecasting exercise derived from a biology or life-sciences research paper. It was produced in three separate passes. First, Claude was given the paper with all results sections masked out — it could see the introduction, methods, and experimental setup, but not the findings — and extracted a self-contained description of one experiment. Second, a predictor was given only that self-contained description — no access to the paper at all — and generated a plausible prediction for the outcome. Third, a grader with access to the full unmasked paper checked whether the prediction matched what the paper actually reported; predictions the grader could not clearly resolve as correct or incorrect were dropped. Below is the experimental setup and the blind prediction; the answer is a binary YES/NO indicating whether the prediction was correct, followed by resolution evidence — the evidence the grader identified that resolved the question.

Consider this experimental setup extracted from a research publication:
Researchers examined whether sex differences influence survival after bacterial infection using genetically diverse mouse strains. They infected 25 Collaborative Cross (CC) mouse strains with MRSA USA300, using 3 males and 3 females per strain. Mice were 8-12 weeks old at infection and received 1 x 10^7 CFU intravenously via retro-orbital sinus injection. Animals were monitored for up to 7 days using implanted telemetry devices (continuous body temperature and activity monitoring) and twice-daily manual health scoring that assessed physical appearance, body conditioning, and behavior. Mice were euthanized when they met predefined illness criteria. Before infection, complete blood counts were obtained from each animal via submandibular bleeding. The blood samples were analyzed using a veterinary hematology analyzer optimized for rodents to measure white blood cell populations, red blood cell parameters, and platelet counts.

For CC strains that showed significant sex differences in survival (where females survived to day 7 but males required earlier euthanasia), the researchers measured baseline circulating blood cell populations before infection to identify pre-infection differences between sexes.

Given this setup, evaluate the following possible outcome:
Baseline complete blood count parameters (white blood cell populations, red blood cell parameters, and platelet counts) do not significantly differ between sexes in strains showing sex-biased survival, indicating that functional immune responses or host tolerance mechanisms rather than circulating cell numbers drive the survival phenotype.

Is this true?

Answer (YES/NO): NO